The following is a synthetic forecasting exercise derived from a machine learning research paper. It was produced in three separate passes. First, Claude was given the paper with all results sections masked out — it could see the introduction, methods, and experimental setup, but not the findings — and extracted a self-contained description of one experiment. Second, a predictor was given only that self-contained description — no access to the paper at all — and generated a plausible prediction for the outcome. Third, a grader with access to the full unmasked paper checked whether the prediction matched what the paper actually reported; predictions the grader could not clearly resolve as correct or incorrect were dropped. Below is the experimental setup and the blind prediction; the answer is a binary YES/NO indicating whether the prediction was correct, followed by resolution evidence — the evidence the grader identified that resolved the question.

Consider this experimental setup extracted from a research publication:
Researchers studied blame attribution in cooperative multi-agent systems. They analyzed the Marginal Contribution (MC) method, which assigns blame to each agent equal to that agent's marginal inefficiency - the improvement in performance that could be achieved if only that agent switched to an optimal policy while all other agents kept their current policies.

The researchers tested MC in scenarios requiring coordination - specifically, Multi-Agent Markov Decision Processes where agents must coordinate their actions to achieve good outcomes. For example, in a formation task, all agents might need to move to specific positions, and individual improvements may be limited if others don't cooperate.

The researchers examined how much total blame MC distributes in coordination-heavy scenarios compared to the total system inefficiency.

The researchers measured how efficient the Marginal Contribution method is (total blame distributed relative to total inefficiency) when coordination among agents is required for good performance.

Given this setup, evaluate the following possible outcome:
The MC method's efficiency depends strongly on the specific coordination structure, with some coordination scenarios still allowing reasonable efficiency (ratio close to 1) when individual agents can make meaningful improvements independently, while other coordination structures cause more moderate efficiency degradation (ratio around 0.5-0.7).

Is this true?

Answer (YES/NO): NO